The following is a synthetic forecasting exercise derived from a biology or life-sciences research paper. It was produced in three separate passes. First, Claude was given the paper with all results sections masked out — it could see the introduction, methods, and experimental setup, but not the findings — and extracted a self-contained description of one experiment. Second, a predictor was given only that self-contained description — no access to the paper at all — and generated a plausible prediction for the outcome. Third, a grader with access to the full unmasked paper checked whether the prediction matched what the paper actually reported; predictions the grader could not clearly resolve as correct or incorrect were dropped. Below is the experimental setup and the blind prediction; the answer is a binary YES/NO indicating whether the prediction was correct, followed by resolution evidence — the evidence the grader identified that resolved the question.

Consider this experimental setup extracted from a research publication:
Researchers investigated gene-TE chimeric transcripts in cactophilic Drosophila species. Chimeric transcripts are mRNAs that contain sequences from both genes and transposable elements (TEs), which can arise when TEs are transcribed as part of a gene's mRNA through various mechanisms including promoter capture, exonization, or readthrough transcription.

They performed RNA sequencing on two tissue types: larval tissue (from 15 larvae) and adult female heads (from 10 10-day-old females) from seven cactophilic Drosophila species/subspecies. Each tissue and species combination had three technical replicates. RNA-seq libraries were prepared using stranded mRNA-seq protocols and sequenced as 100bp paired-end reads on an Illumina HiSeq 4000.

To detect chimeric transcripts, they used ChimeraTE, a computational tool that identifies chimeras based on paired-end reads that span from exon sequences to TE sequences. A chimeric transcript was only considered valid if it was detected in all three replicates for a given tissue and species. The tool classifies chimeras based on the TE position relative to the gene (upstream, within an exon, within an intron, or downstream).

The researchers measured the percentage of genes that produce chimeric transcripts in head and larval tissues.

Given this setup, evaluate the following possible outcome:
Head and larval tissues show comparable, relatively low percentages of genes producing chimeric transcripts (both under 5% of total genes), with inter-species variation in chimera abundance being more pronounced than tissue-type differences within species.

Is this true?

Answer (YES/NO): YES